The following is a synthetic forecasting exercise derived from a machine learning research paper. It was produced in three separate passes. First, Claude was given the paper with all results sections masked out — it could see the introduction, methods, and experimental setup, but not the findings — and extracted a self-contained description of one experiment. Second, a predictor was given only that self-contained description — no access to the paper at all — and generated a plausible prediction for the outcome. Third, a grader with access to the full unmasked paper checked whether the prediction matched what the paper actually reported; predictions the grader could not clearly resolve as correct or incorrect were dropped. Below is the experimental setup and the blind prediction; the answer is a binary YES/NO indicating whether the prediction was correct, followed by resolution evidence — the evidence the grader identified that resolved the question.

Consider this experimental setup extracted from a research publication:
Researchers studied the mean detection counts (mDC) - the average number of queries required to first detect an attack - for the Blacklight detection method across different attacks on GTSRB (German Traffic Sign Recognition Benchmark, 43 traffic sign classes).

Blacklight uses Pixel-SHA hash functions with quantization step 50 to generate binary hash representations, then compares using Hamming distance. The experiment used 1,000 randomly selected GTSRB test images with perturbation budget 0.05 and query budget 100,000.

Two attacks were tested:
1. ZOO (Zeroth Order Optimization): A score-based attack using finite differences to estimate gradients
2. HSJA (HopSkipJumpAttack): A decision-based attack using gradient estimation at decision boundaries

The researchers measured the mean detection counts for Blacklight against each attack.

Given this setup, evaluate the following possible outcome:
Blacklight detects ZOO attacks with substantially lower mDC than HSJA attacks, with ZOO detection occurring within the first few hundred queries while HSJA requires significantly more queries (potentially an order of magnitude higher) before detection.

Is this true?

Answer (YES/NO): NO